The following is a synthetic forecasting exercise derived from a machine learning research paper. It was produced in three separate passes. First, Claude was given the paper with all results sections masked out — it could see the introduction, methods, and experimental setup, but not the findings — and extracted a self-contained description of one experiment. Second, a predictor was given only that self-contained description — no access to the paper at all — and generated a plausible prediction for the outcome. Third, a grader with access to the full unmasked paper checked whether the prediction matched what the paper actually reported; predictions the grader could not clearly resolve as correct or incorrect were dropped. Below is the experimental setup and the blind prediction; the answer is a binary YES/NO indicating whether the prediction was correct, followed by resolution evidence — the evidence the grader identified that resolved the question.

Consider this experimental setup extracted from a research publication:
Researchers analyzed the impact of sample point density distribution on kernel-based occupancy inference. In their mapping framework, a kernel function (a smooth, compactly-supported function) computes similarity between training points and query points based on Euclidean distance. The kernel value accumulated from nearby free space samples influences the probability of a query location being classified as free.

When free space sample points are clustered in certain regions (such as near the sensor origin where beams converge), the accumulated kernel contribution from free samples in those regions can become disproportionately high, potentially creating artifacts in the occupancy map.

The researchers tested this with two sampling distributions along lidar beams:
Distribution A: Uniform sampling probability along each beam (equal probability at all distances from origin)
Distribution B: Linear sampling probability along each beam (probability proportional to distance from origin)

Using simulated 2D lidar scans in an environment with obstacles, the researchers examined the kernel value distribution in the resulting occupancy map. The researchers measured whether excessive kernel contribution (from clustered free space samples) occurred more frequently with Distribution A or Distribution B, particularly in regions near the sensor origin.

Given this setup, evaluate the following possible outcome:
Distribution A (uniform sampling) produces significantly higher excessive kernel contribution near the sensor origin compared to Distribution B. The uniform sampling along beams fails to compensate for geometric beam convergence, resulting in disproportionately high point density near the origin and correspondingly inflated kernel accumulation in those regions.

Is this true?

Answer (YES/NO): YES